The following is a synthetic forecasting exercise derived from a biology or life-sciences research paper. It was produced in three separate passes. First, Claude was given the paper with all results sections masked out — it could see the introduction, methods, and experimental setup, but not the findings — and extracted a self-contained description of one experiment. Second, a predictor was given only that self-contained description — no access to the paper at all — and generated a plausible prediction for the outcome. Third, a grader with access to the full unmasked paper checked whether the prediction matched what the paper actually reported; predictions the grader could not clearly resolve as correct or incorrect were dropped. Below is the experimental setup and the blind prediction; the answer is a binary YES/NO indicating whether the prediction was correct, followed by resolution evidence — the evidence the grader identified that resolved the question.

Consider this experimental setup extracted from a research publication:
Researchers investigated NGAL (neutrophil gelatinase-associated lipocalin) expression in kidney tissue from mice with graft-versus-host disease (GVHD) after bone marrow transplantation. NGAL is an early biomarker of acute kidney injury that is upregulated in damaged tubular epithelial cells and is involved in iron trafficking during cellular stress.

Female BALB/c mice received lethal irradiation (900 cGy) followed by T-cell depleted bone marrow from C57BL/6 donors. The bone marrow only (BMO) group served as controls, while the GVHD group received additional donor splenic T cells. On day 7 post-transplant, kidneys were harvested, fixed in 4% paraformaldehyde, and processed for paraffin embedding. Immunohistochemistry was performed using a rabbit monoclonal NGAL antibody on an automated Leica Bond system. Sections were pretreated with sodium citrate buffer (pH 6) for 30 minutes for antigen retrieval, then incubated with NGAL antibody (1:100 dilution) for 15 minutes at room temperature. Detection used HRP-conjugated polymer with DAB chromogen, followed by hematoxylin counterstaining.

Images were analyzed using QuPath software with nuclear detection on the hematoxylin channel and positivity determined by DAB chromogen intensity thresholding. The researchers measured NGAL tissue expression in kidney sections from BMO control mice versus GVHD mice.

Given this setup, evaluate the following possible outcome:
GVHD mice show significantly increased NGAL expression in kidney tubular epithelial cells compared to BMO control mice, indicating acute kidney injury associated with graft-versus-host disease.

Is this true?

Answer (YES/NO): YES